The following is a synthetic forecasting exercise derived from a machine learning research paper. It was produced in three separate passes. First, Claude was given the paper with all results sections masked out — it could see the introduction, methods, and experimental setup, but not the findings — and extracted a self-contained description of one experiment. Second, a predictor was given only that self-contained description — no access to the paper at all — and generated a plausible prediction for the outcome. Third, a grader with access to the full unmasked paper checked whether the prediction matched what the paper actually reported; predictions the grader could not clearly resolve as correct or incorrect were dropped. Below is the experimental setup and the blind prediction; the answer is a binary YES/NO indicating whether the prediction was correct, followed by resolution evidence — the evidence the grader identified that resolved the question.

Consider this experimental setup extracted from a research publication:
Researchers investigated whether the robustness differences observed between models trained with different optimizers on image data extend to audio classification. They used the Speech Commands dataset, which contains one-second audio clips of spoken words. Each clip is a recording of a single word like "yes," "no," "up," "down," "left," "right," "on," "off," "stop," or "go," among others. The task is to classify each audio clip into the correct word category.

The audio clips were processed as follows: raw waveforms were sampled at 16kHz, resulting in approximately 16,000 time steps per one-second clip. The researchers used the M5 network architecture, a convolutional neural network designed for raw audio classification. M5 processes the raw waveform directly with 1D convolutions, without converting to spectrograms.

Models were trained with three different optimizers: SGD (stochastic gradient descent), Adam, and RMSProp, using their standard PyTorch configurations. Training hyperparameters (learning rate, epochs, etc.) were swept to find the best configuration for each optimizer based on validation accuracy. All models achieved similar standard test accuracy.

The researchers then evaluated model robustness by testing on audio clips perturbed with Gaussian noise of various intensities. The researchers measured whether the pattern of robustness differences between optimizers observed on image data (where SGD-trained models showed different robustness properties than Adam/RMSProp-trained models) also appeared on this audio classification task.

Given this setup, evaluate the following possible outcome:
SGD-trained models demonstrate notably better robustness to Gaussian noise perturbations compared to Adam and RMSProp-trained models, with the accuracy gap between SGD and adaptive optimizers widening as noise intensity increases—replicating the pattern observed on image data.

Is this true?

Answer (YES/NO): YES